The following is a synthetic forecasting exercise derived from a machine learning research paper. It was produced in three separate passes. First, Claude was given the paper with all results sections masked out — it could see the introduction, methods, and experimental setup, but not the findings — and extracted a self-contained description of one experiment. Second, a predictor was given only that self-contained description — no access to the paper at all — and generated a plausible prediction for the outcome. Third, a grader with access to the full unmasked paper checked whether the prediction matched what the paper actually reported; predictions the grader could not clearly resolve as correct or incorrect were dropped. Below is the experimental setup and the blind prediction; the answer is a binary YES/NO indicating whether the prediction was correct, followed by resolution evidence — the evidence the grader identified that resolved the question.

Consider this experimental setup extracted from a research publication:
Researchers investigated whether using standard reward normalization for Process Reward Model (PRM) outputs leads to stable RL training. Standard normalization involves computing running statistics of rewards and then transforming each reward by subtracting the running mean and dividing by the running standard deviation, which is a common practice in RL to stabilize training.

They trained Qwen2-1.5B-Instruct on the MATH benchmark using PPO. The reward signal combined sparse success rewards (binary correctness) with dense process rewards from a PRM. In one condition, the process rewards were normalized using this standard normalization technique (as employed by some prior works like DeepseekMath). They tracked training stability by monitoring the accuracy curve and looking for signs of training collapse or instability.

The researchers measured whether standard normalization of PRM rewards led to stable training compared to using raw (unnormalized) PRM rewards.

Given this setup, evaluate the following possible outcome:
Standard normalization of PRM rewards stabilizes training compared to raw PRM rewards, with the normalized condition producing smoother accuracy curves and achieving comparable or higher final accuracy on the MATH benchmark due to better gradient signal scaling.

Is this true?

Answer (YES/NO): NO